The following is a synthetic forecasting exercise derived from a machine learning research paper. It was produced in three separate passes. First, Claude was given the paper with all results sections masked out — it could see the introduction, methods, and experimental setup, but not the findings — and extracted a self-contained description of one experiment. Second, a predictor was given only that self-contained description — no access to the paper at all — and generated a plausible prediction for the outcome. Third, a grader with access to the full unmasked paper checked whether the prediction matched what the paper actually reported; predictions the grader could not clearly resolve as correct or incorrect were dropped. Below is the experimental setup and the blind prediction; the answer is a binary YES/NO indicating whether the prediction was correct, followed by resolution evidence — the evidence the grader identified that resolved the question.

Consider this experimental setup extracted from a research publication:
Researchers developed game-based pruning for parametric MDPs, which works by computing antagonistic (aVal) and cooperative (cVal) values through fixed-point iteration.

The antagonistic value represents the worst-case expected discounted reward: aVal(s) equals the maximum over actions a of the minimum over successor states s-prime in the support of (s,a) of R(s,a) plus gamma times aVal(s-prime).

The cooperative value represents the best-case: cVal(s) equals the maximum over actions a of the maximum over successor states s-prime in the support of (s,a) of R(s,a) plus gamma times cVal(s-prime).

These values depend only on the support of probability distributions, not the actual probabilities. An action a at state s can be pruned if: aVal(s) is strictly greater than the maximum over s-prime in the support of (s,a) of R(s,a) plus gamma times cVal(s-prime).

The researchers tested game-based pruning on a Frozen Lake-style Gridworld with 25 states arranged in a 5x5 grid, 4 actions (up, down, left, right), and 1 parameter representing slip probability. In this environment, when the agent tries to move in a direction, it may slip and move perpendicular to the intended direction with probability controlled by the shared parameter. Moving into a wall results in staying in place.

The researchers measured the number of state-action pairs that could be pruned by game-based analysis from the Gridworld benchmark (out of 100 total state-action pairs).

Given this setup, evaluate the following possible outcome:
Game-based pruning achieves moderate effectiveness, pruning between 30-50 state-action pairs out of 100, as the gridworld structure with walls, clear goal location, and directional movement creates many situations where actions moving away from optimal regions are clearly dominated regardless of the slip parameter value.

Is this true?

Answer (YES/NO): NO